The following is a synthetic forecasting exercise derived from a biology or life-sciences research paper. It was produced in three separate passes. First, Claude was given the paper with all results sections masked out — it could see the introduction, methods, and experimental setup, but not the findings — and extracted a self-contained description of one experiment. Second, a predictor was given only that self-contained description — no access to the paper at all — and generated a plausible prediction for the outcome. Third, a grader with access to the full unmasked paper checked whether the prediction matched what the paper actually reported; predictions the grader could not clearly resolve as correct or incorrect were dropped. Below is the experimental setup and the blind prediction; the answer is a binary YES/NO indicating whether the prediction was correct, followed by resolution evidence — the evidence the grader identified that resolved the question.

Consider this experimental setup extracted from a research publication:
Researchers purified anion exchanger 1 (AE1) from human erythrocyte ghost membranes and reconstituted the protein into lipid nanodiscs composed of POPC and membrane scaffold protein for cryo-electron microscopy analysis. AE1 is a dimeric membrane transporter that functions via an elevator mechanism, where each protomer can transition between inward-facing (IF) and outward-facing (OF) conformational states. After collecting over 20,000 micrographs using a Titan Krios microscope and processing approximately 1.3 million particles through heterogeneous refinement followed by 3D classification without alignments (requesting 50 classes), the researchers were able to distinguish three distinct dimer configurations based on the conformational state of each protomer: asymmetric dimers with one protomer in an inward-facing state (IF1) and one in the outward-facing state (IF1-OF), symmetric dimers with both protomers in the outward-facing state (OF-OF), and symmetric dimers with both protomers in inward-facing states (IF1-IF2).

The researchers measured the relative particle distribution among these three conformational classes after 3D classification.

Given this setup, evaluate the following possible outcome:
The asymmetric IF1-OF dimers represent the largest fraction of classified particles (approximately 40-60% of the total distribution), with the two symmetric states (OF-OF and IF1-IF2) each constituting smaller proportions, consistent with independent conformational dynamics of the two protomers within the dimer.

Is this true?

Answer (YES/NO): NO